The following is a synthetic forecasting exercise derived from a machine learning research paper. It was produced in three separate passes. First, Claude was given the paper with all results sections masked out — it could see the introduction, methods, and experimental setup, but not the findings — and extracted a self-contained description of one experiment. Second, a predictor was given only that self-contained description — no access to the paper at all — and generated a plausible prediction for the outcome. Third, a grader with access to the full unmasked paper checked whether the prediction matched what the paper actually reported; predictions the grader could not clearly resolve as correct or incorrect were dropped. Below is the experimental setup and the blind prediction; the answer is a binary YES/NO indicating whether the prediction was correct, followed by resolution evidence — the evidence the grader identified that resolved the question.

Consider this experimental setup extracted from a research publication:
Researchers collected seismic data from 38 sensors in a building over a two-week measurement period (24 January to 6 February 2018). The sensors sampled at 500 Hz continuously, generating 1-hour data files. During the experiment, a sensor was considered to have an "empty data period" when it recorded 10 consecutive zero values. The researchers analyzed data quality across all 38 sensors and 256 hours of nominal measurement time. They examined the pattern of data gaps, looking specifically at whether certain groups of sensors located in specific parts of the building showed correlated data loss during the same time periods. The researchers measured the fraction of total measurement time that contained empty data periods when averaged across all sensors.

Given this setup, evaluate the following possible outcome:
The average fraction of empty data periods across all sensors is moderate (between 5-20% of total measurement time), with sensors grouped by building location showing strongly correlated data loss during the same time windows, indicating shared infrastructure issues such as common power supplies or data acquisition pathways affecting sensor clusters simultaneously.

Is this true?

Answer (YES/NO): NO